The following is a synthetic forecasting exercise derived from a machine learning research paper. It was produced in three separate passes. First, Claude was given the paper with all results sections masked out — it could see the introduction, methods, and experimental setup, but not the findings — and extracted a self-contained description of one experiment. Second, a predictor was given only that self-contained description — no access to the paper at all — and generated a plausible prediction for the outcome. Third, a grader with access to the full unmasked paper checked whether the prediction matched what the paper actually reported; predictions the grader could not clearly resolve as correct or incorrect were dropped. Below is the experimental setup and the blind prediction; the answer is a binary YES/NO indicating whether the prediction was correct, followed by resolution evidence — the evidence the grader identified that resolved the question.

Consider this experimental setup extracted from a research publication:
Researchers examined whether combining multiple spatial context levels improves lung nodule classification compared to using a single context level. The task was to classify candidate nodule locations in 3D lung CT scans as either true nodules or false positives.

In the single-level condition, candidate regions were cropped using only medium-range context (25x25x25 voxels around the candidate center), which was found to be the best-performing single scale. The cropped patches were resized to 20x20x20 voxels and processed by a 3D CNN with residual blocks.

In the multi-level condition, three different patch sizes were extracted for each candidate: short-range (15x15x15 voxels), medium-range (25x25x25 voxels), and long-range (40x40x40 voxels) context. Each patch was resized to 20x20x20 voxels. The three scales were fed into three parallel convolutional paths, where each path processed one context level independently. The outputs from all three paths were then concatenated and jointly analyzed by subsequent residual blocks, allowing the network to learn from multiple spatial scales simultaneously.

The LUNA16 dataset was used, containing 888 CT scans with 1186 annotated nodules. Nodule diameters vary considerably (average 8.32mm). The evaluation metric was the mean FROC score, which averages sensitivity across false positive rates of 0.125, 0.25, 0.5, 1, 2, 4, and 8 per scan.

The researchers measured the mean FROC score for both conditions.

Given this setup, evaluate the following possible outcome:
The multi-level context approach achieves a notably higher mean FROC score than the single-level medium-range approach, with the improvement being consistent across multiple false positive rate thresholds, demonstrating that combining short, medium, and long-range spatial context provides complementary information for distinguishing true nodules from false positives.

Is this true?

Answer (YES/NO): NO